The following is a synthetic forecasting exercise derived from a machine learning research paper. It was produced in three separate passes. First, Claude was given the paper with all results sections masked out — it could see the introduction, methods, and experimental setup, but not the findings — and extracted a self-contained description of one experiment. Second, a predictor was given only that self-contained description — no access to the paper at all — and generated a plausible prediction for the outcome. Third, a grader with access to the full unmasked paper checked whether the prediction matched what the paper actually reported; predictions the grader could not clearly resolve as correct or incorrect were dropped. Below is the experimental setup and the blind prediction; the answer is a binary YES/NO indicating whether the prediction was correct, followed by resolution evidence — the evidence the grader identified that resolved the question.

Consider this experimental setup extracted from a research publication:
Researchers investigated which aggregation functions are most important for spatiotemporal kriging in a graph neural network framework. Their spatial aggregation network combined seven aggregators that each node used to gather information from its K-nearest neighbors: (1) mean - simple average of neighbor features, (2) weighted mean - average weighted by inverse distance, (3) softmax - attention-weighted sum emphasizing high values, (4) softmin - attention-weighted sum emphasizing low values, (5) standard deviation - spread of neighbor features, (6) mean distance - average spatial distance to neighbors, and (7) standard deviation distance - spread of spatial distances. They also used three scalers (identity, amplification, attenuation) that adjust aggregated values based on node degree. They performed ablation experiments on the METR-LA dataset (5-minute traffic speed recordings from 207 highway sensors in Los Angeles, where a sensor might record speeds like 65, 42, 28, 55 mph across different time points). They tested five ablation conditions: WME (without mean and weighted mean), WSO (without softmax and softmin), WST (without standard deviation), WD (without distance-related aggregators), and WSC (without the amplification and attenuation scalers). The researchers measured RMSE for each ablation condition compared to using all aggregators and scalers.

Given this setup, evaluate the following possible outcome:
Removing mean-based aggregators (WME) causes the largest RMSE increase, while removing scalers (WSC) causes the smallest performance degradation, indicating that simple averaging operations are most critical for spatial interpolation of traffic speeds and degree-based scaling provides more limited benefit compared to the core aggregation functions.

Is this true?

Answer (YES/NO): YES